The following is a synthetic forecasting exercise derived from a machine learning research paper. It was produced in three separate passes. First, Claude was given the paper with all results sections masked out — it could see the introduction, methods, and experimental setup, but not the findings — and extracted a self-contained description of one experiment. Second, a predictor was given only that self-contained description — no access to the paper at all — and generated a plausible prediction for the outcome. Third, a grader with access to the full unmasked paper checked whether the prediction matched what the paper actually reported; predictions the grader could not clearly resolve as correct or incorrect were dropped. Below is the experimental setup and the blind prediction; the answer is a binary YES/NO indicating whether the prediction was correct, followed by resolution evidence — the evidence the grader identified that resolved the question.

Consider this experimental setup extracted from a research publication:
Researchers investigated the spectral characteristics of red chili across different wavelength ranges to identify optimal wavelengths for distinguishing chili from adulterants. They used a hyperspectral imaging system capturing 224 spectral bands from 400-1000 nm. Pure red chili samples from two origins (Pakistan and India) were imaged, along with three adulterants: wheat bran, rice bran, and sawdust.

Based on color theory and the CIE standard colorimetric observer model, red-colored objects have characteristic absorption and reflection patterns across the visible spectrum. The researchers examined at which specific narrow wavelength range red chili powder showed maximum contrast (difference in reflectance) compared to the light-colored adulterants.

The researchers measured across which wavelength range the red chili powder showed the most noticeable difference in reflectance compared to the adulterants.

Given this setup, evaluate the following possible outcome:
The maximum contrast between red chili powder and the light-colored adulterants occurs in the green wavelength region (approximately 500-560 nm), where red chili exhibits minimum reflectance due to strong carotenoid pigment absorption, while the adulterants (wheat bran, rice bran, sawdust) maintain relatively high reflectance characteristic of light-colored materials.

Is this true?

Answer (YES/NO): NO